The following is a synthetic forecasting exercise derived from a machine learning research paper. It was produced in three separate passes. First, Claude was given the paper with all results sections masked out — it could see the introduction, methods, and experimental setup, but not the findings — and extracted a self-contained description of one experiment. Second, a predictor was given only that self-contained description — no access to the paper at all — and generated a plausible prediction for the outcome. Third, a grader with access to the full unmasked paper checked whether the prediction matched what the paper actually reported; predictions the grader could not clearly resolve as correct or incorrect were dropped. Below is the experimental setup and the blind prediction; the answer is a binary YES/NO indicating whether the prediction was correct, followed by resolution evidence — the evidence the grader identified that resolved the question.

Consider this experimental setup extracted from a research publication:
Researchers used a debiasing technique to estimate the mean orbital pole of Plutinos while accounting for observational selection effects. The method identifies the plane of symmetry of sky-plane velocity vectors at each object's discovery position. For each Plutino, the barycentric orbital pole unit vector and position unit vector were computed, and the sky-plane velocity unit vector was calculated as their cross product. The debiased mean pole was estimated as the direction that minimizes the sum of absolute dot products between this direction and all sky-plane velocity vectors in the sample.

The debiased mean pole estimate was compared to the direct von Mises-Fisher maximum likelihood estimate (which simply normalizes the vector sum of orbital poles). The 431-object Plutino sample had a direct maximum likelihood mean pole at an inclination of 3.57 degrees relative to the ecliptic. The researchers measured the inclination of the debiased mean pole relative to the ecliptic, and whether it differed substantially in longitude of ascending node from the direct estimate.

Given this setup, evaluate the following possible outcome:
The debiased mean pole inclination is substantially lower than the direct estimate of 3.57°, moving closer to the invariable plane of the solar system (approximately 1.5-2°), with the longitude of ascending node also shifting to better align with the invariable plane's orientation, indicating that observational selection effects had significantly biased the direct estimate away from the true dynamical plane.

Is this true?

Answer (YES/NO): NO